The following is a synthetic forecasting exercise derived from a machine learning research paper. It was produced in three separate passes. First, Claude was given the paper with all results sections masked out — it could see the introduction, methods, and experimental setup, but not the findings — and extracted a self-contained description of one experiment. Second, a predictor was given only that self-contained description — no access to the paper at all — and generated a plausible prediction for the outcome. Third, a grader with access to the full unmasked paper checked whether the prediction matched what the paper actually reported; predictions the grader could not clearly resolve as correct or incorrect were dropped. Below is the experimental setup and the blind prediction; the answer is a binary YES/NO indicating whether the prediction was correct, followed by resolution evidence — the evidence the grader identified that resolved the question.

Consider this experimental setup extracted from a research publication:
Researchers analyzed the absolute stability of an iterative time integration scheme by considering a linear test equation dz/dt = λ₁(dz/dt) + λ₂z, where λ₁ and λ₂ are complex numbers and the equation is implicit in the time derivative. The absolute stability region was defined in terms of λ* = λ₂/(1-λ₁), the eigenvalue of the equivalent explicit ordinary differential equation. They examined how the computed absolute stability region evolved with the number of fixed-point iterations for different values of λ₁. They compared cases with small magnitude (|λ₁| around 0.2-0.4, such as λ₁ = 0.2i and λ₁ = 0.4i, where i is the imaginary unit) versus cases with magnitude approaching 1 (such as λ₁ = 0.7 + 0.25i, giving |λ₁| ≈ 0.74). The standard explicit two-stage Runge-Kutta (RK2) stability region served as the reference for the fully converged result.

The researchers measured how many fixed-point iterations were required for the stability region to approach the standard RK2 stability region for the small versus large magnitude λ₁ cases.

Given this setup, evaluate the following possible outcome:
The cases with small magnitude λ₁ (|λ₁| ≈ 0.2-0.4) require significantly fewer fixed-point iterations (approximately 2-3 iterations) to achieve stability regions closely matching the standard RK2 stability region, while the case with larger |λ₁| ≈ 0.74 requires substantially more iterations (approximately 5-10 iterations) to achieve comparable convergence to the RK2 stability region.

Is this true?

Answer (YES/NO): YES